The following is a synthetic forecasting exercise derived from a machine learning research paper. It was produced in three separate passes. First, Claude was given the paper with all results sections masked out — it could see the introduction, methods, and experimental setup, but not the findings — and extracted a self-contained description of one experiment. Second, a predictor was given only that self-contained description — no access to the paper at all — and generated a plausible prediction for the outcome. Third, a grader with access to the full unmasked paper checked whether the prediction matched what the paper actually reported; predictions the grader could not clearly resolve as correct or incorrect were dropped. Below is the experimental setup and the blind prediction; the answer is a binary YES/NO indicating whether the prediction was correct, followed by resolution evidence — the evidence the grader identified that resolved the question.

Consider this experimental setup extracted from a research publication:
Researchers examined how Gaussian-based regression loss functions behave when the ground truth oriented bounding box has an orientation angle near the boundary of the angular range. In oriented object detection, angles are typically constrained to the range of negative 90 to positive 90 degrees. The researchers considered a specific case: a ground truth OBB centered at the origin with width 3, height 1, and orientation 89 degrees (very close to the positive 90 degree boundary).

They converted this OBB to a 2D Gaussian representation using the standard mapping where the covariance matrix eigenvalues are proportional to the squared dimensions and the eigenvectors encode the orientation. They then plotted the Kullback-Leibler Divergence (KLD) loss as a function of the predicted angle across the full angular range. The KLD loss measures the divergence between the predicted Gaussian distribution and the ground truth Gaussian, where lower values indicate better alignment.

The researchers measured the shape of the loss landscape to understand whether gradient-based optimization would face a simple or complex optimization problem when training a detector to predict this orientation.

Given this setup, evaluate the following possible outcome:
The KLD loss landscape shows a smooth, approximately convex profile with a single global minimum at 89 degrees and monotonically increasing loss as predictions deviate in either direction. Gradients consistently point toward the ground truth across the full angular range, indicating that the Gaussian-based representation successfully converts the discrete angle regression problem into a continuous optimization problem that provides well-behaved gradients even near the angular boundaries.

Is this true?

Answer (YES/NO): NO